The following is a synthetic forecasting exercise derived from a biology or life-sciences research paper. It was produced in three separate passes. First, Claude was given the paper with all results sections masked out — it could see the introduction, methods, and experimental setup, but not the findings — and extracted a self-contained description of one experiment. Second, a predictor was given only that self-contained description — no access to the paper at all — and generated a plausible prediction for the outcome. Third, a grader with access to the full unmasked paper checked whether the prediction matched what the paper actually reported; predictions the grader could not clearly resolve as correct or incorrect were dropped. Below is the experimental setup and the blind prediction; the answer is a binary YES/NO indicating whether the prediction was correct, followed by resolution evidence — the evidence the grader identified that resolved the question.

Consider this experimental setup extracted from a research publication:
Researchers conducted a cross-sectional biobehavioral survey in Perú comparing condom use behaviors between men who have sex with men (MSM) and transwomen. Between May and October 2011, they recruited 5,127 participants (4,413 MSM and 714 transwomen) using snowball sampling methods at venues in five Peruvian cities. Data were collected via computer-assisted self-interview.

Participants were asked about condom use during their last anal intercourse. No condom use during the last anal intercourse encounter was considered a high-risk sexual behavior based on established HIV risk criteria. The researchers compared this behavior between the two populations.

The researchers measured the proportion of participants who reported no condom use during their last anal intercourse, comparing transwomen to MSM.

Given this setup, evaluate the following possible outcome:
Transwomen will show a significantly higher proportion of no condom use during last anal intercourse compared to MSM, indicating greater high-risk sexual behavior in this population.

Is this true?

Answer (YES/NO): NO